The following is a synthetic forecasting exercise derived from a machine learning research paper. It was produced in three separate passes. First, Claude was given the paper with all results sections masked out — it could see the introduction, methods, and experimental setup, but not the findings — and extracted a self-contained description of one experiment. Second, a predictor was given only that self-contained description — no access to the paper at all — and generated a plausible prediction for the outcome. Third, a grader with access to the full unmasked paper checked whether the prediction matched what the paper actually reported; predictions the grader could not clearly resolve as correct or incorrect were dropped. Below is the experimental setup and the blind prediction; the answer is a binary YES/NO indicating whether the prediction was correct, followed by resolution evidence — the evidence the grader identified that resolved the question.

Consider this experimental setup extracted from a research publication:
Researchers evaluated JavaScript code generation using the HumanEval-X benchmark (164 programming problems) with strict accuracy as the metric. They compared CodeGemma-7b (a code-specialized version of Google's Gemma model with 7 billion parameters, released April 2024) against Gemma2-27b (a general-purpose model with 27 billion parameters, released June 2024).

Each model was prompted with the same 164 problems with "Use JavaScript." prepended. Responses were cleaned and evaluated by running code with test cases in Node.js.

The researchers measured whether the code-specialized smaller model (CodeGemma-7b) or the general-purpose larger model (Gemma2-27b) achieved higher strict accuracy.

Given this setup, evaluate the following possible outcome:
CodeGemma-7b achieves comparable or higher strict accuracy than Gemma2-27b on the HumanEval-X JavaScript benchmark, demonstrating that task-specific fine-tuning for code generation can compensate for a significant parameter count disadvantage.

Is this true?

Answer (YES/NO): NO